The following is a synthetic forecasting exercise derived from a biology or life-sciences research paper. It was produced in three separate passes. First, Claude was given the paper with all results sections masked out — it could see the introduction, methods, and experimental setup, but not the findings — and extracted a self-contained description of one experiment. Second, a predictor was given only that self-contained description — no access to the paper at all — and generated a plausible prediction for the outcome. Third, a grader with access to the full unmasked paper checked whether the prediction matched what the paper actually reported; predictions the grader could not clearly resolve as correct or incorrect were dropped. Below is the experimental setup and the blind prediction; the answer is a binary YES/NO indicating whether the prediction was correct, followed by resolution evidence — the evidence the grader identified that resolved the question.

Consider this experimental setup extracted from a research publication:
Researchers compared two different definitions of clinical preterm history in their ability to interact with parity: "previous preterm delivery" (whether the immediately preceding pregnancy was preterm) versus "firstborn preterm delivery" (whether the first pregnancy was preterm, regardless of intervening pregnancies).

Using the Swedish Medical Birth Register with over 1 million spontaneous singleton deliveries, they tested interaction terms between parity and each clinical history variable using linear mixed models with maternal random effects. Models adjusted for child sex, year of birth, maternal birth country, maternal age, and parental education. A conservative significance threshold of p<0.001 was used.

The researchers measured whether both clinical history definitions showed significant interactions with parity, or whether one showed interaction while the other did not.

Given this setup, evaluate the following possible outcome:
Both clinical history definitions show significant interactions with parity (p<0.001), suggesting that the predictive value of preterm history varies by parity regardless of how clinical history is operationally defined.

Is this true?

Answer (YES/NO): YES